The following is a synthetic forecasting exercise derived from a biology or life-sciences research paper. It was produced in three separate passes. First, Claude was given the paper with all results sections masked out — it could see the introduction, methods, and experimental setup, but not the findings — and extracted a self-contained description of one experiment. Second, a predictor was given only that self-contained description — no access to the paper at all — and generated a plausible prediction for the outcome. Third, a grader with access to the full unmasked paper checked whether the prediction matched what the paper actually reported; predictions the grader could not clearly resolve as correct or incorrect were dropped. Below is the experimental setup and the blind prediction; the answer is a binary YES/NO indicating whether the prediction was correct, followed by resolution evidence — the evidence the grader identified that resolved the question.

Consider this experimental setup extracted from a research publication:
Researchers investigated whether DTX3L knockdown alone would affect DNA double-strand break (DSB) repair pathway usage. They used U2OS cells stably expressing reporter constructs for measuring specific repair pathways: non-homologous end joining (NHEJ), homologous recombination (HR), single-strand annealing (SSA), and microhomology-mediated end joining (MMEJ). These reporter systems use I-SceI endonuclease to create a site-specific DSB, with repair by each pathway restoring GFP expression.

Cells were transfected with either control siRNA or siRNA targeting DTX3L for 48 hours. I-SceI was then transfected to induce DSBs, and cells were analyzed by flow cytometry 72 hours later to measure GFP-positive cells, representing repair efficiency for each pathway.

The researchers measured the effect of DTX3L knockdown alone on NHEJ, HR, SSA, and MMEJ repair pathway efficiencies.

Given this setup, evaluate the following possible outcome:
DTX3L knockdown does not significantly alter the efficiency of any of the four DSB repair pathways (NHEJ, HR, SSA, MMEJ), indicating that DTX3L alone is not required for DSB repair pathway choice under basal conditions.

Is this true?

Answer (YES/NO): NO